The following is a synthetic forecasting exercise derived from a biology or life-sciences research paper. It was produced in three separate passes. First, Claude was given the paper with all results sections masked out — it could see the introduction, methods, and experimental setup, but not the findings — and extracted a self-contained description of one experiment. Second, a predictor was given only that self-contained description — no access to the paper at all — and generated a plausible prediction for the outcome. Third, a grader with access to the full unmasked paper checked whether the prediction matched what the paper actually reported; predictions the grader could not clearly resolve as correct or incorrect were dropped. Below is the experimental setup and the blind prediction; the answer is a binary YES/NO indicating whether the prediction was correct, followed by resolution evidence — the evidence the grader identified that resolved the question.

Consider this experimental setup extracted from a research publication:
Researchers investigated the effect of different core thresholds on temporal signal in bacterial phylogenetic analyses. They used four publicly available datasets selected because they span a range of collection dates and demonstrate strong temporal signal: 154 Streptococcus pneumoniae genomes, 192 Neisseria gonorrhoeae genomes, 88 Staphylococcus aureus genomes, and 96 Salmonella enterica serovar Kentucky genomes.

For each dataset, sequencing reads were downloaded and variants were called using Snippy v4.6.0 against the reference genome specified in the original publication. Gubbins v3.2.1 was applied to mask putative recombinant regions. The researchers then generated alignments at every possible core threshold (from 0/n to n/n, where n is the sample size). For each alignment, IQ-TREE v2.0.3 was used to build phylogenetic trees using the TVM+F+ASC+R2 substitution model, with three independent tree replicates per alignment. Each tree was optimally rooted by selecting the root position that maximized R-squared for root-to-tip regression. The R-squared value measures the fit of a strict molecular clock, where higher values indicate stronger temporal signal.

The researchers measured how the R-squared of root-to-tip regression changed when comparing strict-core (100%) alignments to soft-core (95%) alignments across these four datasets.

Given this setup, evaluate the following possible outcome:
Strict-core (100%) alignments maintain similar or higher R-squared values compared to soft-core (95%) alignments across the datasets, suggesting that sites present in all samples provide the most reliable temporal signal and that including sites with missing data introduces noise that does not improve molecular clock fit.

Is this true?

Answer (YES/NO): NO